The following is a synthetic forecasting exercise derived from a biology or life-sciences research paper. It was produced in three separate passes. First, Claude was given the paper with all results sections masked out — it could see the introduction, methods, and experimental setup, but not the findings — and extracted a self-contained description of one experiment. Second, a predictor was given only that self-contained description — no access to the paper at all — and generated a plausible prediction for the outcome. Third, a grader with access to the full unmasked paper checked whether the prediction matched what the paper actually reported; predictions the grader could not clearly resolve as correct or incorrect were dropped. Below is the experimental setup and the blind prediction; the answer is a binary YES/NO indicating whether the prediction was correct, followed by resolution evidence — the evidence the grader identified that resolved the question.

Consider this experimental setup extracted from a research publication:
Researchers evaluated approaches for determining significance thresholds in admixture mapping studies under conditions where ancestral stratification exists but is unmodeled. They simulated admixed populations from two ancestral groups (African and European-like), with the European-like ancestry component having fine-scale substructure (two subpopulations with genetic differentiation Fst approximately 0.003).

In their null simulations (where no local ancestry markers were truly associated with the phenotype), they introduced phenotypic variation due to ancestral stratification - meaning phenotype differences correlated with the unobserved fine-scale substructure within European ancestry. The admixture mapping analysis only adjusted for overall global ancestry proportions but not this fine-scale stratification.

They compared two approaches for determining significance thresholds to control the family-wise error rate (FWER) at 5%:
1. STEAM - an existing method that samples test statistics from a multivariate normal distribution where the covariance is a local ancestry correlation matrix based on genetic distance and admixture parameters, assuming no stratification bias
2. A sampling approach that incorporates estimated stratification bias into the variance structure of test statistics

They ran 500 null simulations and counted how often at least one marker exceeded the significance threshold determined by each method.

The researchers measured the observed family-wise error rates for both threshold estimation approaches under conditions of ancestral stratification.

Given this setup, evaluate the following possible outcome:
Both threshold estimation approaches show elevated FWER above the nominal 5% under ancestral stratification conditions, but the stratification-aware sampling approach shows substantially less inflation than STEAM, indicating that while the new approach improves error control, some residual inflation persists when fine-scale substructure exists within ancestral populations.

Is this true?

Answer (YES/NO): YES